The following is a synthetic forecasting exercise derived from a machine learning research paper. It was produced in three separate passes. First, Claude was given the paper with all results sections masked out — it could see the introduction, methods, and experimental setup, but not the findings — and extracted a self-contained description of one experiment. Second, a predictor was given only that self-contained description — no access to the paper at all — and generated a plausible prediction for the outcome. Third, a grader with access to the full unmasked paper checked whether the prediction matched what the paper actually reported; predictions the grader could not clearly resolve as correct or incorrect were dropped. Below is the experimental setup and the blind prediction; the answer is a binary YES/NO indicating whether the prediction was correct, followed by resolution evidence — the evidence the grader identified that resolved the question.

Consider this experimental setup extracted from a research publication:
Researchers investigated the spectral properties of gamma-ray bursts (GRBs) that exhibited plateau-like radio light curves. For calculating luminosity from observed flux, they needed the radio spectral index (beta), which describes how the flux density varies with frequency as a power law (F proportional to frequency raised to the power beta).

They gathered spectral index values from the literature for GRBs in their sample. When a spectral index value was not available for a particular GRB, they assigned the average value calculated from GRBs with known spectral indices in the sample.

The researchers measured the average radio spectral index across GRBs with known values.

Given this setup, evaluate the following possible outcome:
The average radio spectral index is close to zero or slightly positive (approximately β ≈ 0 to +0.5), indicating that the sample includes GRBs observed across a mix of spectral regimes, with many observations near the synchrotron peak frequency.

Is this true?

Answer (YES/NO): NO